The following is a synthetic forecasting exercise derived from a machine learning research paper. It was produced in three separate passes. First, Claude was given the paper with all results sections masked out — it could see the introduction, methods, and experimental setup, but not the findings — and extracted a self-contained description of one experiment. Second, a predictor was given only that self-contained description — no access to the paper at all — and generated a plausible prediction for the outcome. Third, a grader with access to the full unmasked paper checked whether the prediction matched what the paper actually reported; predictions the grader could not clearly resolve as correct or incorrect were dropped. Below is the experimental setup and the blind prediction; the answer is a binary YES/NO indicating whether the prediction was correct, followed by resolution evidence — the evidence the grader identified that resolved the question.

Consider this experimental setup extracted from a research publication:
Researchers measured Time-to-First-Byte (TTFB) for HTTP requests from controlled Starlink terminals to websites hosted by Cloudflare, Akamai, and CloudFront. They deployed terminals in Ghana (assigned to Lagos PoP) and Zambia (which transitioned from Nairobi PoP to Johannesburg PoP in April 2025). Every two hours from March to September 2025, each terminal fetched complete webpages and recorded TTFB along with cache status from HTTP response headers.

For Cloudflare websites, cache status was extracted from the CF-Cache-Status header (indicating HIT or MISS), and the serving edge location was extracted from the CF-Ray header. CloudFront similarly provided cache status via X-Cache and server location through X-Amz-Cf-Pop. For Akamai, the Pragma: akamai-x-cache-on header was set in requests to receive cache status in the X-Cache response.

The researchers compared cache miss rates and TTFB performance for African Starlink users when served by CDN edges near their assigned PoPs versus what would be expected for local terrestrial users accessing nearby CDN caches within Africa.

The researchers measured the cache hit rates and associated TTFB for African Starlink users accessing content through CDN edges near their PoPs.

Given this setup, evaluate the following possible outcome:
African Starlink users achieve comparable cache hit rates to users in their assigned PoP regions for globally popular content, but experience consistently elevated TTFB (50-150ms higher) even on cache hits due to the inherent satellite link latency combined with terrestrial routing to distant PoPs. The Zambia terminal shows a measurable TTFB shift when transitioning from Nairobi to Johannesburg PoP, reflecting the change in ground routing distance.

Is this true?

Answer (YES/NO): NO